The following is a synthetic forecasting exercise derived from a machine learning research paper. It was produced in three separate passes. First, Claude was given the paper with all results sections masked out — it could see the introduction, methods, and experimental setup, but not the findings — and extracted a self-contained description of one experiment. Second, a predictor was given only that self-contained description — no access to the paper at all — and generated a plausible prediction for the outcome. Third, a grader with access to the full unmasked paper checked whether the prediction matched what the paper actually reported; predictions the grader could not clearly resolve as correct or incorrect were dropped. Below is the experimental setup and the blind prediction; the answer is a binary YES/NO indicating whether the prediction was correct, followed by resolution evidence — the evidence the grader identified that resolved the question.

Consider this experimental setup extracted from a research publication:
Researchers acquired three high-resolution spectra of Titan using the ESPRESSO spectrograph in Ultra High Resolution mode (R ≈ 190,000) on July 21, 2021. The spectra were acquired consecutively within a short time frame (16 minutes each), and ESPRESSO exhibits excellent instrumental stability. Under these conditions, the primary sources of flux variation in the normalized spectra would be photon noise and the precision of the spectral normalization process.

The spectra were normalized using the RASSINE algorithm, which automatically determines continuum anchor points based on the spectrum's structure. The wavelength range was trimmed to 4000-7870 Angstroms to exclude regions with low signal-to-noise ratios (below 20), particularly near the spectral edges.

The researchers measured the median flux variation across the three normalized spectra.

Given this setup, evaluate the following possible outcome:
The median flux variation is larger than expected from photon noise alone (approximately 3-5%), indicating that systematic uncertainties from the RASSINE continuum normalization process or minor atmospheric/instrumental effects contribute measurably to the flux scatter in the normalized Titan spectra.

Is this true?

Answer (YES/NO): NO